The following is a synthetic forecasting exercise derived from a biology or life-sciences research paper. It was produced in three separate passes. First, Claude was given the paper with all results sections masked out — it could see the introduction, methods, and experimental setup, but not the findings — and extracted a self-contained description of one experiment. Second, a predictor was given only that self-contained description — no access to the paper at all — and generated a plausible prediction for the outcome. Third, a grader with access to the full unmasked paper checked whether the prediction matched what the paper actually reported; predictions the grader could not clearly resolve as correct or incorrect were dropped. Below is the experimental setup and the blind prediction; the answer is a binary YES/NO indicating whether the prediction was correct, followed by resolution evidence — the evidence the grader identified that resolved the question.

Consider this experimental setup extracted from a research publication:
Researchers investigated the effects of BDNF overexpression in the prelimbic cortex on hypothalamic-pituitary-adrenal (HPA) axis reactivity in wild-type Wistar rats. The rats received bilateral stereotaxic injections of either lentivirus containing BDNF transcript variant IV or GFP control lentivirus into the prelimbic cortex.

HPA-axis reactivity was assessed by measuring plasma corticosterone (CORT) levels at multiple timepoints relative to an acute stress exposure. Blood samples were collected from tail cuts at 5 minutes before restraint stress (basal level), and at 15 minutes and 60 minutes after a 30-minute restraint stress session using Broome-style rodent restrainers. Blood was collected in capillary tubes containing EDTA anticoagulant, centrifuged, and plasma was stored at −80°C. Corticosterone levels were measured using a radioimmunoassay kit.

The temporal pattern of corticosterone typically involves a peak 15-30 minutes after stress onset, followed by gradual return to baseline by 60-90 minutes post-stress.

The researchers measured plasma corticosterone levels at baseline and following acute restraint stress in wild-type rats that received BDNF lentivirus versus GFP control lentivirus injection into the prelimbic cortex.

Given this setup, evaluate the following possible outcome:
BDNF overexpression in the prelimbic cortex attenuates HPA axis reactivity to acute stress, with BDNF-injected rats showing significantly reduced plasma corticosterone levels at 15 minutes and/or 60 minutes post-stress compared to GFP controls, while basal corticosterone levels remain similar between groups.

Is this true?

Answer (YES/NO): NO